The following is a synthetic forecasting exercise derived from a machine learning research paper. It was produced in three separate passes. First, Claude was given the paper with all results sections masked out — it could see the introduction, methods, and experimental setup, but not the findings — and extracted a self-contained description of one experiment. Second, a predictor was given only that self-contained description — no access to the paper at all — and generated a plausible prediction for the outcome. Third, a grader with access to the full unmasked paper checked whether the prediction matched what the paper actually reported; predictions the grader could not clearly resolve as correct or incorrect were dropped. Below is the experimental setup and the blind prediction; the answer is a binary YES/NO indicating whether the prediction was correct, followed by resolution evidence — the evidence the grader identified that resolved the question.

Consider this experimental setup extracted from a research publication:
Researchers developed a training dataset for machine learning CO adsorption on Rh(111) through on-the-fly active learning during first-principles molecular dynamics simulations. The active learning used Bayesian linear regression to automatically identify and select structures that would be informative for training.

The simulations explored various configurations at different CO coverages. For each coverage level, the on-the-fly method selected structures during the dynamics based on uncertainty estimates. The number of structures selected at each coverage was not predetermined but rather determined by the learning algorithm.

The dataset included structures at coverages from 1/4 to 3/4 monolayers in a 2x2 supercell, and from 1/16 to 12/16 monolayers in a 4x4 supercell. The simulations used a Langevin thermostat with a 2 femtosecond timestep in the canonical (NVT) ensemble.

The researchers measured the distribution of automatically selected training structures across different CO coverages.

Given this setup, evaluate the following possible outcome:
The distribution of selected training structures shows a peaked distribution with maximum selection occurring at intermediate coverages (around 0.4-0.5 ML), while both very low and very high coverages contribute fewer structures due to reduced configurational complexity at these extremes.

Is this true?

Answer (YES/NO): NO